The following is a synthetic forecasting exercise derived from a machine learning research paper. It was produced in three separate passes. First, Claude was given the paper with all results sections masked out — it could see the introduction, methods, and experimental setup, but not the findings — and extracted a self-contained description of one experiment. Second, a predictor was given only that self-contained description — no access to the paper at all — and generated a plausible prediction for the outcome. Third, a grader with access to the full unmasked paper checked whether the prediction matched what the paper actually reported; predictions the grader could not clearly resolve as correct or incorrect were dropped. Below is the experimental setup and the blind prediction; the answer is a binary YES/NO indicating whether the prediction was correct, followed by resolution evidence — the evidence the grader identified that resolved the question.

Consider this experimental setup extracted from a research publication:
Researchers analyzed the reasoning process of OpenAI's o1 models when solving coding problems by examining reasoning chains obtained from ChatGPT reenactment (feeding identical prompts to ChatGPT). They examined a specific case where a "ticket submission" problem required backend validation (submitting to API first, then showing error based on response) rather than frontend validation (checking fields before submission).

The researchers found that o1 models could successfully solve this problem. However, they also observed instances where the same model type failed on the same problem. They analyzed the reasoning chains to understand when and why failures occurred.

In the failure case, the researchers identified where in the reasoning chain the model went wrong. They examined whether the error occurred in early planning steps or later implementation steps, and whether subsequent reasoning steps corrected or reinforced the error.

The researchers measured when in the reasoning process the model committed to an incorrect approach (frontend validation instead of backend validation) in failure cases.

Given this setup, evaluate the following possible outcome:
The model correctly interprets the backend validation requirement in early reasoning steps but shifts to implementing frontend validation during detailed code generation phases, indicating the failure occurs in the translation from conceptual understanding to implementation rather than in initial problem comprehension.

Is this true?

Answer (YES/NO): NO